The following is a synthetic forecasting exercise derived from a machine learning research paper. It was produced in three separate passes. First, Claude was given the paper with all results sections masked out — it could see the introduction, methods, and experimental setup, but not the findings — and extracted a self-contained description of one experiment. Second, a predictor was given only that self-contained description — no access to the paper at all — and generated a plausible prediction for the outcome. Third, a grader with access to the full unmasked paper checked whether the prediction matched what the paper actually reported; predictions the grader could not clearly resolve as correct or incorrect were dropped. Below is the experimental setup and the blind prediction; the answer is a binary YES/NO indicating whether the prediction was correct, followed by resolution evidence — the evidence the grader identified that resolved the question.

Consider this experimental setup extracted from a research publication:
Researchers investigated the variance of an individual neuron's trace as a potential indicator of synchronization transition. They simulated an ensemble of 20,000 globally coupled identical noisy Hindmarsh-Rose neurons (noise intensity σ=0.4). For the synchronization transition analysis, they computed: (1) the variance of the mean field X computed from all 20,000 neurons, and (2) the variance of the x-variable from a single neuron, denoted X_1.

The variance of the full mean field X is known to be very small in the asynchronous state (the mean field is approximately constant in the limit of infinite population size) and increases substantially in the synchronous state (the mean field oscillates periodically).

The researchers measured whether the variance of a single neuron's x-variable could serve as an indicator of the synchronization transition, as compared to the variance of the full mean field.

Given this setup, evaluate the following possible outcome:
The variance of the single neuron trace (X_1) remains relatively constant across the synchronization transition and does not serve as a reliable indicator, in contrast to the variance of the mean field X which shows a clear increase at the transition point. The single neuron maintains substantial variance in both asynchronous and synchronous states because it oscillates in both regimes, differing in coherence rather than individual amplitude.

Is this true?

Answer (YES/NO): YES